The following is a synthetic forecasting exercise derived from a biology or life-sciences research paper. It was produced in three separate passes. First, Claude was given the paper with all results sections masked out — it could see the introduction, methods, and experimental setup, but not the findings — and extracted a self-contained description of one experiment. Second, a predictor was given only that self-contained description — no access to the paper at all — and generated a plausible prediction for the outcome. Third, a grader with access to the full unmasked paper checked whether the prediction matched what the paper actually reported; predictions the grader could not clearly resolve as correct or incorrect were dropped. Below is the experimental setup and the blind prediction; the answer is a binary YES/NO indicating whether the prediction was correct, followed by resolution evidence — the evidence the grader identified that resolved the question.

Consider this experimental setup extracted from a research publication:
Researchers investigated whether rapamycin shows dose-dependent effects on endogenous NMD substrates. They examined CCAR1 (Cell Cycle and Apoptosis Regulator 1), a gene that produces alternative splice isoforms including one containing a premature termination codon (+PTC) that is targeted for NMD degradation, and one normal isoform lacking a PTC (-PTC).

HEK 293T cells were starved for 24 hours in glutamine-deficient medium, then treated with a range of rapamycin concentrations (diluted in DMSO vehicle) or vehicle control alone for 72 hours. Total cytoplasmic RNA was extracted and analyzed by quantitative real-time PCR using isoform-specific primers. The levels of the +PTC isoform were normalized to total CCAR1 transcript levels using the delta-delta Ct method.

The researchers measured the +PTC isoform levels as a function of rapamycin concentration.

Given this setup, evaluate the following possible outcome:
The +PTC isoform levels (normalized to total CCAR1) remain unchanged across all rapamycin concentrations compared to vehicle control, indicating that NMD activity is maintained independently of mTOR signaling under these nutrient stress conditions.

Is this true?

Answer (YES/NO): NO